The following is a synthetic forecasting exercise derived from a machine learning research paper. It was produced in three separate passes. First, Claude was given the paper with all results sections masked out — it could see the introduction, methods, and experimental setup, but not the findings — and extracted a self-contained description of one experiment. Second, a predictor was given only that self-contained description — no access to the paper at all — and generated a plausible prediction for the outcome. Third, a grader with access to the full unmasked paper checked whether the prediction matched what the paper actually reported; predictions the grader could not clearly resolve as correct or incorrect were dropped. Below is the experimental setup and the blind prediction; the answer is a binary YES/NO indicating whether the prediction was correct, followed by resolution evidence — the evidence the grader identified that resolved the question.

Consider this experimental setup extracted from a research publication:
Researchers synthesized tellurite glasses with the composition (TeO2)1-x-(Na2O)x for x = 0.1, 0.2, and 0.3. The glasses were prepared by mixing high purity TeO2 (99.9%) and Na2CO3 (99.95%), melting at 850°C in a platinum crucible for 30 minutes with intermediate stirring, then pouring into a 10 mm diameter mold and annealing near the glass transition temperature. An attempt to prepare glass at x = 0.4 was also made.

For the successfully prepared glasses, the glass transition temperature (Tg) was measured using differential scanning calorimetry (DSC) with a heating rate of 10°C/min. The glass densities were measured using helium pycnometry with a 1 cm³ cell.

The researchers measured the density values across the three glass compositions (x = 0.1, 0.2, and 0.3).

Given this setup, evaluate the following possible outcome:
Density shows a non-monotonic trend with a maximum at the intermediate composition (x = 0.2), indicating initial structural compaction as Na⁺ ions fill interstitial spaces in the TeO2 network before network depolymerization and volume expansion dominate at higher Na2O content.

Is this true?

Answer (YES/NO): NO